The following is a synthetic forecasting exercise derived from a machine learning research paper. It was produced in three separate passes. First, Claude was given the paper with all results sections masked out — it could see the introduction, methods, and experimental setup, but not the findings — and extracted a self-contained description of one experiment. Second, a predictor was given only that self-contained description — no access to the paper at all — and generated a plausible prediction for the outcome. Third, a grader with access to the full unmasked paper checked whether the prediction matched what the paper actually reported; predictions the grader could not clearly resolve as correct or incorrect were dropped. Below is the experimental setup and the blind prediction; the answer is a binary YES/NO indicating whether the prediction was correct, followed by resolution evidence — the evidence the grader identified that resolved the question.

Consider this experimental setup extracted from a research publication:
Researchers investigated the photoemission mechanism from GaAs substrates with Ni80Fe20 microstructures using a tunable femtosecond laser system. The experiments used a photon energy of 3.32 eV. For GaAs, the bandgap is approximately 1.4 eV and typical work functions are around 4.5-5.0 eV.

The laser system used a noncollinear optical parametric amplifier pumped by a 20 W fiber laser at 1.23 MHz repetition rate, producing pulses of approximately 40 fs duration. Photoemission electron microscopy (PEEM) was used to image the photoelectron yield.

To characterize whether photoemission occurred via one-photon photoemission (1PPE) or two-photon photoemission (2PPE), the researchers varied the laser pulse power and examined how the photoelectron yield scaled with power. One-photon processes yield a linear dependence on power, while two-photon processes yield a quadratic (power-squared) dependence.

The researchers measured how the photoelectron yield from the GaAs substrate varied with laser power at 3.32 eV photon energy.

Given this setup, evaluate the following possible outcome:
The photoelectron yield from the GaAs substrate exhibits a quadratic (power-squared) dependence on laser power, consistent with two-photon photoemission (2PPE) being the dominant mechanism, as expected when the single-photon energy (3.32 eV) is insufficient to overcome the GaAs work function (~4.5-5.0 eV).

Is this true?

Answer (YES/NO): YES